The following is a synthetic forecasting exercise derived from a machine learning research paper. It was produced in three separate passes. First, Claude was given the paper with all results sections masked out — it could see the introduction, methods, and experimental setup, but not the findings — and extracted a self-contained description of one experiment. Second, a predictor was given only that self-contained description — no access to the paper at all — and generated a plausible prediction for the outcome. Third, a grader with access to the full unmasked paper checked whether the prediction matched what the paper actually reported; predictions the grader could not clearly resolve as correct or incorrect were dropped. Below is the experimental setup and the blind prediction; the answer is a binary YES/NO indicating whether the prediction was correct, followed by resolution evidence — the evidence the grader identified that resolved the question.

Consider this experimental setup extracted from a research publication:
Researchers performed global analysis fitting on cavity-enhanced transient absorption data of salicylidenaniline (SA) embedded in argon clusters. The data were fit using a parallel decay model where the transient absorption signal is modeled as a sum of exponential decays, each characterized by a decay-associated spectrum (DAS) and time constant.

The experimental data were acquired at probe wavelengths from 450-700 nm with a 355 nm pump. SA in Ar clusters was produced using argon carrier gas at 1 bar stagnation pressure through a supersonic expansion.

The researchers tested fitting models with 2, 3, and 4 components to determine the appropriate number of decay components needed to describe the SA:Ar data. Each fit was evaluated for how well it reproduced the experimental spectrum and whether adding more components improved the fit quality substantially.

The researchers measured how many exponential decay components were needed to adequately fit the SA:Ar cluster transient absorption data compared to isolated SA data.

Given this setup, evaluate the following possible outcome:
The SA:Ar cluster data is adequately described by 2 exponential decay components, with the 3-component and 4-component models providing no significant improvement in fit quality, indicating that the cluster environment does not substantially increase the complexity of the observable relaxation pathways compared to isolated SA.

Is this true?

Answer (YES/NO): NO